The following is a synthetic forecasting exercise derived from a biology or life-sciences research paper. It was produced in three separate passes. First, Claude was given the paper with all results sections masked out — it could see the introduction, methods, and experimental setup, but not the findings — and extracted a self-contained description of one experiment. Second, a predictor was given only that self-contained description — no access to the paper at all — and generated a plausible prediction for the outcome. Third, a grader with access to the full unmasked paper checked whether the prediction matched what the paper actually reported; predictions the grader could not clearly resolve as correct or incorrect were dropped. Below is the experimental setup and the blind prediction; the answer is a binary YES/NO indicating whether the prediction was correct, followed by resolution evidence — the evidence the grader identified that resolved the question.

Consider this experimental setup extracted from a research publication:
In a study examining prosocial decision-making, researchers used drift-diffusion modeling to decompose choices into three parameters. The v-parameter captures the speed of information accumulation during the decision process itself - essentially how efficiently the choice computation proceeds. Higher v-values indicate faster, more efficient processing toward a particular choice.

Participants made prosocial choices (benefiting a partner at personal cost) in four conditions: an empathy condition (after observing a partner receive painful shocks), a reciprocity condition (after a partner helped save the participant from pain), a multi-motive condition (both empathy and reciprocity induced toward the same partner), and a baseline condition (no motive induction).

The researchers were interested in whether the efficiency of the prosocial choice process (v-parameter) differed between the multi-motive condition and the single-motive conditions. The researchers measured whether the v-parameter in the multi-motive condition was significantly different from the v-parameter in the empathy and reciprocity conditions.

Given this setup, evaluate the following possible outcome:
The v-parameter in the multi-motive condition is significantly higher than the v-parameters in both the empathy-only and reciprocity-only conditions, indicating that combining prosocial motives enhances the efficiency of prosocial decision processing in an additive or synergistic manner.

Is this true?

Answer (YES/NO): NO